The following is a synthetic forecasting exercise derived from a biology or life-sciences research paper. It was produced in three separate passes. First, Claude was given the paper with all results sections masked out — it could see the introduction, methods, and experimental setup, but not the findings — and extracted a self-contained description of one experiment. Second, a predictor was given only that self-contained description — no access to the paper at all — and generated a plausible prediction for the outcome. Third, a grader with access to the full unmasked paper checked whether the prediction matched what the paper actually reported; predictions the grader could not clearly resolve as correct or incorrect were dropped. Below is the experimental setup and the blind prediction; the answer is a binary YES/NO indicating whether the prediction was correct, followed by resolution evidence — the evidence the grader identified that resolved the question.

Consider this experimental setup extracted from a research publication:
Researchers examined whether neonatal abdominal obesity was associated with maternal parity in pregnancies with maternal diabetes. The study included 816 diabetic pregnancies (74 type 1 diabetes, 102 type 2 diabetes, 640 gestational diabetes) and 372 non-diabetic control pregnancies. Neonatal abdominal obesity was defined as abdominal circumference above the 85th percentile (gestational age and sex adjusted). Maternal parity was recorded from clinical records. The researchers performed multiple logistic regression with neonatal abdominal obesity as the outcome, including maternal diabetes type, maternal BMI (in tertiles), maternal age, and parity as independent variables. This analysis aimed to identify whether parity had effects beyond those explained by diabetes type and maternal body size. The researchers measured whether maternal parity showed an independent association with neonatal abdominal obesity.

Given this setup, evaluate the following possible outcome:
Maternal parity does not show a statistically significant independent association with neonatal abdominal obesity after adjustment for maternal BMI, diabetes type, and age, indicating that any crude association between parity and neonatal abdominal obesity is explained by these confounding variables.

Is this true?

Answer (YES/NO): NO